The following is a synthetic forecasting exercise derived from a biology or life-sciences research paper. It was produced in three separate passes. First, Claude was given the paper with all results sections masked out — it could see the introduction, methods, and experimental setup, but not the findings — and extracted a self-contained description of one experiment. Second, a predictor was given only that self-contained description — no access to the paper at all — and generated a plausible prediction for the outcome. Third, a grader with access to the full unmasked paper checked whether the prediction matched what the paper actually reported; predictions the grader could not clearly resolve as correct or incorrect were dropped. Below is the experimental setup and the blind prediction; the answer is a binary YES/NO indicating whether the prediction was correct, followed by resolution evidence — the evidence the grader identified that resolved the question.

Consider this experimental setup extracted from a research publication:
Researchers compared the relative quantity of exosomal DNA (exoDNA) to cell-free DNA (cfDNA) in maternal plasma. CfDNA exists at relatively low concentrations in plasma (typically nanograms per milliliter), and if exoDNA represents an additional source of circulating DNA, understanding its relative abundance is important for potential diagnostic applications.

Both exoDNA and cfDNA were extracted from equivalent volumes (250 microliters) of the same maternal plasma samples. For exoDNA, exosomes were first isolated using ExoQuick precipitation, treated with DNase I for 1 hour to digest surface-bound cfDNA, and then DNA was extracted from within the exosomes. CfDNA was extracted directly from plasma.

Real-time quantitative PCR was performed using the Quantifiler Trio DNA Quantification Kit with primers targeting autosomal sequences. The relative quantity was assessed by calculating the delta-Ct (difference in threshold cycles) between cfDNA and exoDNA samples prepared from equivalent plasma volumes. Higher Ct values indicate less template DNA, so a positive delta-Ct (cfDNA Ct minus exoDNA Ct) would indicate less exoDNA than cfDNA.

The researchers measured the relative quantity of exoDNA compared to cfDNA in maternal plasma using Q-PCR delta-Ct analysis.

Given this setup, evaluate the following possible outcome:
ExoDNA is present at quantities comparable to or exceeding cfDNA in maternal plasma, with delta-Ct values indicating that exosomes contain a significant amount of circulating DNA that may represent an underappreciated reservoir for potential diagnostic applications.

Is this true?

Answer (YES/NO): NO